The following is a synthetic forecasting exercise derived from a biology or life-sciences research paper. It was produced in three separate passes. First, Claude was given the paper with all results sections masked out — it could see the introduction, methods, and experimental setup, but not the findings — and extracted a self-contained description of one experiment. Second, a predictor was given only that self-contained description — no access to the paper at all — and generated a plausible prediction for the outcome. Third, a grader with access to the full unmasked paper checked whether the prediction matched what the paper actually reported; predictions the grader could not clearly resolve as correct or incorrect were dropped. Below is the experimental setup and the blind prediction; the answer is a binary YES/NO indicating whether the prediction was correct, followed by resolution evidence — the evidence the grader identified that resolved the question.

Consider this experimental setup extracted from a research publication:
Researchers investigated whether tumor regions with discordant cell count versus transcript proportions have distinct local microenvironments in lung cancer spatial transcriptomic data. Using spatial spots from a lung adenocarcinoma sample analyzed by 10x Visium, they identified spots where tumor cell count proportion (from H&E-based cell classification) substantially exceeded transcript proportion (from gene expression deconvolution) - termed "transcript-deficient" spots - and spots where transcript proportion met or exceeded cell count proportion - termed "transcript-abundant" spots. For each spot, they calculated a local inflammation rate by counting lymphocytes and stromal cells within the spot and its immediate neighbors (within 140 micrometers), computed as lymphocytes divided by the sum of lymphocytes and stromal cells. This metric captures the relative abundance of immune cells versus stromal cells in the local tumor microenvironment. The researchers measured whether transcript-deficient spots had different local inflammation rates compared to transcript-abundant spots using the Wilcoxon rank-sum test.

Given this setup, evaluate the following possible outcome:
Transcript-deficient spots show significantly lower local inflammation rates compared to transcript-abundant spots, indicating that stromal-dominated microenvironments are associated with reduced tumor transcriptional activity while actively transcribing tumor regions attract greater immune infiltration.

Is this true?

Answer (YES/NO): NO